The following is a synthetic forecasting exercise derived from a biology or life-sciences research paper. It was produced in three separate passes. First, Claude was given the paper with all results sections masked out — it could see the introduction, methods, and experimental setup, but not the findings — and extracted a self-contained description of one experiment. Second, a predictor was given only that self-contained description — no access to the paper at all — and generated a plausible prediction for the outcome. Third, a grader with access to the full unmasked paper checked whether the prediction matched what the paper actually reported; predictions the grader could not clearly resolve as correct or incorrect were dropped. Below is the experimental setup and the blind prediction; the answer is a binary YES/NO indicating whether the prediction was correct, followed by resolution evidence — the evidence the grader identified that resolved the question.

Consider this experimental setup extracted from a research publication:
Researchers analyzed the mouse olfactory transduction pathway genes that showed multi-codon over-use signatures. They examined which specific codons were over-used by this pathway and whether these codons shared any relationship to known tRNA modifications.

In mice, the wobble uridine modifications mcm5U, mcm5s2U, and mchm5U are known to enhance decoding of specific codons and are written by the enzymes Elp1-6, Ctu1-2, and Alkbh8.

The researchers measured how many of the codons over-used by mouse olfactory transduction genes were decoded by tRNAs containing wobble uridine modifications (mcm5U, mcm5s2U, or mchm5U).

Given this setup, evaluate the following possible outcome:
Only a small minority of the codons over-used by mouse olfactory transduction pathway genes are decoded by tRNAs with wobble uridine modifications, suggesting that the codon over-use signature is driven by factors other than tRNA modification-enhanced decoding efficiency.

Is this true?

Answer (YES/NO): NO